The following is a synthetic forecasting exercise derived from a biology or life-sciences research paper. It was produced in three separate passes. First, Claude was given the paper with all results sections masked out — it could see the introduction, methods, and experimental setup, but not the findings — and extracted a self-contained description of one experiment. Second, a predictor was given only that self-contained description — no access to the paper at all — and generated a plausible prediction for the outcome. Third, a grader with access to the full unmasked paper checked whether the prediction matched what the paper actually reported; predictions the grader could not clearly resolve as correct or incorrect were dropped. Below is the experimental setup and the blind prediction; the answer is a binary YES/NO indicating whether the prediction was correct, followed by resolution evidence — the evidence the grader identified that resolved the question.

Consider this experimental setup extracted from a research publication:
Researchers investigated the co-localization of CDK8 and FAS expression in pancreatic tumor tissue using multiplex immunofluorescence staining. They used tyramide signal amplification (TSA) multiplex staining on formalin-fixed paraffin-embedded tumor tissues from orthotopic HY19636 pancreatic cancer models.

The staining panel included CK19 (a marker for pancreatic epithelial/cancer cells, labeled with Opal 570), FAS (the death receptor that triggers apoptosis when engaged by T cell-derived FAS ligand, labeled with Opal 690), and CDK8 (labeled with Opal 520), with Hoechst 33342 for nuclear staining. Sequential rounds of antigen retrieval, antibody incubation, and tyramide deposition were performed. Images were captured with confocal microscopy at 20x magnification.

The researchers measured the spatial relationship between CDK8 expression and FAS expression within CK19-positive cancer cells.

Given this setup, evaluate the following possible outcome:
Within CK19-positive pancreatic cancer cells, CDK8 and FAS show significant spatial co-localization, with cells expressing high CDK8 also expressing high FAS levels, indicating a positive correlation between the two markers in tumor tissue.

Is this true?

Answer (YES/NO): NO